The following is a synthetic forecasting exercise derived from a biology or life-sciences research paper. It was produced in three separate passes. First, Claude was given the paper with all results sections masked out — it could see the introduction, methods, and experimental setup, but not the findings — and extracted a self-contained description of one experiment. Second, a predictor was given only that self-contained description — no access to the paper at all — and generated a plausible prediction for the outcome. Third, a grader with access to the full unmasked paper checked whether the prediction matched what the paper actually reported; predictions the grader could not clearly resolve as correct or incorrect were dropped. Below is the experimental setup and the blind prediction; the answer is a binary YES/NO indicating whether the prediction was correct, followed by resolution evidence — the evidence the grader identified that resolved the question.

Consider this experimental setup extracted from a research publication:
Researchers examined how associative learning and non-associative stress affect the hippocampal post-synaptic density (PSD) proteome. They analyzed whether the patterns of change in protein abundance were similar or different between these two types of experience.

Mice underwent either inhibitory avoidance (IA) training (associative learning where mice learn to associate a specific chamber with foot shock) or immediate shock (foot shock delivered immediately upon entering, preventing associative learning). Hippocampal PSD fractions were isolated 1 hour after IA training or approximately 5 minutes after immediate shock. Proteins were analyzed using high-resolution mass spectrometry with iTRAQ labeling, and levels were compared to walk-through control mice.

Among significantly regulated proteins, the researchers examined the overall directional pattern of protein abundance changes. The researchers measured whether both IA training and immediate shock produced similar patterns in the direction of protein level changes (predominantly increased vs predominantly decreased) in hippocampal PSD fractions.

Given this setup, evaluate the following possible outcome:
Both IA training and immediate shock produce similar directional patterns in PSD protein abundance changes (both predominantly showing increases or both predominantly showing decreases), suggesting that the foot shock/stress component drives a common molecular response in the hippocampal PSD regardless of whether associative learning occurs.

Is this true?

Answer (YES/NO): NO